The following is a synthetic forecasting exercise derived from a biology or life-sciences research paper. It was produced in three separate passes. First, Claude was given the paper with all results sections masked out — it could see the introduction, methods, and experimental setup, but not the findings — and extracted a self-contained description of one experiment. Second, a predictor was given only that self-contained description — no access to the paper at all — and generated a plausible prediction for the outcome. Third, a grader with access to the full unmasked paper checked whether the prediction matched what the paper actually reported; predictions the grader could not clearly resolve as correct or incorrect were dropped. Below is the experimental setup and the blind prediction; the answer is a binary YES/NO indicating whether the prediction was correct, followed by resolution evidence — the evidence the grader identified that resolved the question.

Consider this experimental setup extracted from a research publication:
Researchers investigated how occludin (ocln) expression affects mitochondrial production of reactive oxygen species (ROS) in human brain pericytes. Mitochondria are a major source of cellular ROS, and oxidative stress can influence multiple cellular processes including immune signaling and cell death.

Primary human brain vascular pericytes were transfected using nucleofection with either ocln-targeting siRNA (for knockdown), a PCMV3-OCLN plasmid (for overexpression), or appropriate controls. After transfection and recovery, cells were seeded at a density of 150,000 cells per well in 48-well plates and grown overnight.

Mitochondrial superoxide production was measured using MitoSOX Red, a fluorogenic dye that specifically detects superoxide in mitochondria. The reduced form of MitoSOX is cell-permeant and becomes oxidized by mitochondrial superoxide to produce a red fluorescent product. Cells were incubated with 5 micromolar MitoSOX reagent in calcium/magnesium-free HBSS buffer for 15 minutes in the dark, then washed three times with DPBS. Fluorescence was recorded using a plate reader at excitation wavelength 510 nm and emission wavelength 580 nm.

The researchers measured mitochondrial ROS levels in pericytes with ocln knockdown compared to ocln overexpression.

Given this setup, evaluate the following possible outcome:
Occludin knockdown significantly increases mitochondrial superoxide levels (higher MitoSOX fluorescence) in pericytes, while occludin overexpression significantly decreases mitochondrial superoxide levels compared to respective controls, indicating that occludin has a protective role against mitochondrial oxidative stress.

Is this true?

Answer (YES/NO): NO